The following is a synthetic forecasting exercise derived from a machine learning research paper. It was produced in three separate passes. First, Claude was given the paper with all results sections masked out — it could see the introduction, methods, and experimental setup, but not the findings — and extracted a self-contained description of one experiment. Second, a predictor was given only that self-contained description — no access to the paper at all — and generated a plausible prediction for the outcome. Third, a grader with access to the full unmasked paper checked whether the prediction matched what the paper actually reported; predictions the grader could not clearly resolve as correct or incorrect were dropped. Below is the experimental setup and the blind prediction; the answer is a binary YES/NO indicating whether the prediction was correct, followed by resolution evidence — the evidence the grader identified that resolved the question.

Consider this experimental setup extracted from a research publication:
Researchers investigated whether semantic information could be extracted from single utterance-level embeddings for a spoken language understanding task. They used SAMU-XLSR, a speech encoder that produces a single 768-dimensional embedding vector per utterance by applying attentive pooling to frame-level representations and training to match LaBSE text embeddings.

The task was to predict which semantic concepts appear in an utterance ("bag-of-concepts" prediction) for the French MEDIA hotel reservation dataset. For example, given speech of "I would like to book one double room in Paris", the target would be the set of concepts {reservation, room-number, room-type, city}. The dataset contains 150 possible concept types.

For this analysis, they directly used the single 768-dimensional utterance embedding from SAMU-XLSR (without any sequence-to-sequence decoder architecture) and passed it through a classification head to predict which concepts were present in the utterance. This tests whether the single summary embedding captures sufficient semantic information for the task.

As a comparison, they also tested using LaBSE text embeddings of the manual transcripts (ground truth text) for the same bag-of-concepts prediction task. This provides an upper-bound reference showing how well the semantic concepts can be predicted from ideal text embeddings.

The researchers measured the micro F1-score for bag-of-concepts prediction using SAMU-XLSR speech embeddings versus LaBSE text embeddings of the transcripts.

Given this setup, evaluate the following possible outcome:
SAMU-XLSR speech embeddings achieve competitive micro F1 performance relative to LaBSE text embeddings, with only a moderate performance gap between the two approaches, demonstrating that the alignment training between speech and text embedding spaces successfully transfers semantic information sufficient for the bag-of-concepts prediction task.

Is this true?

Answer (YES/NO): YES